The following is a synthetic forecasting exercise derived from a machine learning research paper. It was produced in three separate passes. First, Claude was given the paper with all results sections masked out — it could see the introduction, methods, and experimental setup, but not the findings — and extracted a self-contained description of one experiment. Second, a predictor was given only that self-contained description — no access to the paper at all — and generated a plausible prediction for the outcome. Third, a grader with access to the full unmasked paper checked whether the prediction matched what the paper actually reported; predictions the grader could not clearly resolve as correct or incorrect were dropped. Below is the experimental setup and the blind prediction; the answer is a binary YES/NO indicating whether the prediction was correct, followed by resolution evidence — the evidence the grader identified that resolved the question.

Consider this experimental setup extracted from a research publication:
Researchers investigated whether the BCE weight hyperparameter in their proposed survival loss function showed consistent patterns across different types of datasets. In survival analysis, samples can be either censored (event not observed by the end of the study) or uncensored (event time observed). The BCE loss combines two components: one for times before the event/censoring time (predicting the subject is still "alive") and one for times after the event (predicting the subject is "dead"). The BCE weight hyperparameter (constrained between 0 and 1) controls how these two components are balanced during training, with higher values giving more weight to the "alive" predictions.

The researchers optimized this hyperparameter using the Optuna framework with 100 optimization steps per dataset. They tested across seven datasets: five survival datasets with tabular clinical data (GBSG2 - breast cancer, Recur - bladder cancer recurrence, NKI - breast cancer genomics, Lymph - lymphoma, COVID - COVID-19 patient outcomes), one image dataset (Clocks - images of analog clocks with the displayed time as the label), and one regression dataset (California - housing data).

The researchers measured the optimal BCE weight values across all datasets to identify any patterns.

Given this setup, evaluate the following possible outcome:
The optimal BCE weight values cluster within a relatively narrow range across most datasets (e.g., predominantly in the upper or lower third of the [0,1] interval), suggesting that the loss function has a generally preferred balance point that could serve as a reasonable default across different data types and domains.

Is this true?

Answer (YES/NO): YES